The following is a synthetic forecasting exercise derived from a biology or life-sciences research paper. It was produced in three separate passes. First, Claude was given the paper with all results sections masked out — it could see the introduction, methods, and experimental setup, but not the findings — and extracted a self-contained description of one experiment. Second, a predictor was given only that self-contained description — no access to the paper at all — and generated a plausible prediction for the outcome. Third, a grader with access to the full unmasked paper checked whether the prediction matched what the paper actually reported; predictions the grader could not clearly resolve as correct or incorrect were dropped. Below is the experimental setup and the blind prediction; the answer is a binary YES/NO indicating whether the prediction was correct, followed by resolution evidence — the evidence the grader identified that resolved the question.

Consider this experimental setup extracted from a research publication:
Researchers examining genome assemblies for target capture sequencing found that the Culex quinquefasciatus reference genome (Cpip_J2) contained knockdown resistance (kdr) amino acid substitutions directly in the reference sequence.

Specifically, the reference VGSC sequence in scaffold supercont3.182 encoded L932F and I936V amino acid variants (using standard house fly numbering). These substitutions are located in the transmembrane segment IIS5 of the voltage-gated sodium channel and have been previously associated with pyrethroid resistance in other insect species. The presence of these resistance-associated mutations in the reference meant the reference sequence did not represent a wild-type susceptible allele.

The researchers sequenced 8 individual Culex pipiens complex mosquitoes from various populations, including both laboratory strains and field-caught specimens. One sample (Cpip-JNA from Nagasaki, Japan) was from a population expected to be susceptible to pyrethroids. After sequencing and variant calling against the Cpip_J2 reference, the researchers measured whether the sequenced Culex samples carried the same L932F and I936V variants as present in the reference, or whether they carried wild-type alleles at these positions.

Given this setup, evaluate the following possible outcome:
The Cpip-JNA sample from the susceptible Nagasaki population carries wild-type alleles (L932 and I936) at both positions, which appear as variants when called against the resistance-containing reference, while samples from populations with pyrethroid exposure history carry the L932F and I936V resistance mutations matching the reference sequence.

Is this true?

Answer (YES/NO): NO